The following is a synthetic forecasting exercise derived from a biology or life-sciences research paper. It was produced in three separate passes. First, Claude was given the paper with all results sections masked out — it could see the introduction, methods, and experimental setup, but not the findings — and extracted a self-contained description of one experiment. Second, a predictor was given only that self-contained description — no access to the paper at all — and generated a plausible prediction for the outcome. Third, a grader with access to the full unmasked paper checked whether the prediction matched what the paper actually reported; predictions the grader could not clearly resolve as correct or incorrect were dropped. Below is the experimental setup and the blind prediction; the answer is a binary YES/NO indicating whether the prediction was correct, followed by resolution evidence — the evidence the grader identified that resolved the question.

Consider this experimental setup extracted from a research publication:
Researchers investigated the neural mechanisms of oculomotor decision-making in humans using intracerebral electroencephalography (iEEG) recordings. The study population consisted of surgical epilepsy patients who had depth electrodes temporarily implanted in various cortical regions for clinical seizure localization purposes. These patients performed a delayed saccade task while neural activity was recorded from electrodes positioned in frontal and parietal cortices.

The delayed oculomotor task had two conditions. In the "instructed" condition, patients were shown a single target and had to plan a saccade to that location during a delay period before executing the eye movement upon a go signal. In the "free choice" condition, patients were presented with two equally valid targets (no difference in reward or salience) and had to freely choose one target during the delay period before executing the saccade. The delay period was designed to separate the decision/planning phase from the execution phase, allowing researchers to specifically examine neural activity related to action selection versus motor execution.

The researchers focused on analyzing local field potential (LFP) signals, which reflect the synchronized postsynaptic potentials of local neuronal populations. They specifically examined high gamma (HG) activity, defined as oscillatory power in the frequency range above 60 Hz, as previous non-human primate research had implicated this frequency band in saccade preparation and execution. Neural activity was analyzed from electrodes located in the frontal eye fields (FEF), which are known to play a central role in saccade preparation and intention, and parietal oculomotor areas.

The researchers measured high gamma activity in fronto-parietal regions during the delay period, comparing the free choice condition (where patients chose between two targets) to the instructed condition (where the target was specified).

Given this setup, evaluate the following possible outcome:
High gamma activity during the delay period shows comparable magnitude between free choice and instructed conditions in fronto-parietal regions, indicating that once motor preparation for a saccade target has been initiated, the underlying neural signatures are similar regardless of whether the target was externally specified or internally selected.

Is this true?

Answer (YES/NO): NO